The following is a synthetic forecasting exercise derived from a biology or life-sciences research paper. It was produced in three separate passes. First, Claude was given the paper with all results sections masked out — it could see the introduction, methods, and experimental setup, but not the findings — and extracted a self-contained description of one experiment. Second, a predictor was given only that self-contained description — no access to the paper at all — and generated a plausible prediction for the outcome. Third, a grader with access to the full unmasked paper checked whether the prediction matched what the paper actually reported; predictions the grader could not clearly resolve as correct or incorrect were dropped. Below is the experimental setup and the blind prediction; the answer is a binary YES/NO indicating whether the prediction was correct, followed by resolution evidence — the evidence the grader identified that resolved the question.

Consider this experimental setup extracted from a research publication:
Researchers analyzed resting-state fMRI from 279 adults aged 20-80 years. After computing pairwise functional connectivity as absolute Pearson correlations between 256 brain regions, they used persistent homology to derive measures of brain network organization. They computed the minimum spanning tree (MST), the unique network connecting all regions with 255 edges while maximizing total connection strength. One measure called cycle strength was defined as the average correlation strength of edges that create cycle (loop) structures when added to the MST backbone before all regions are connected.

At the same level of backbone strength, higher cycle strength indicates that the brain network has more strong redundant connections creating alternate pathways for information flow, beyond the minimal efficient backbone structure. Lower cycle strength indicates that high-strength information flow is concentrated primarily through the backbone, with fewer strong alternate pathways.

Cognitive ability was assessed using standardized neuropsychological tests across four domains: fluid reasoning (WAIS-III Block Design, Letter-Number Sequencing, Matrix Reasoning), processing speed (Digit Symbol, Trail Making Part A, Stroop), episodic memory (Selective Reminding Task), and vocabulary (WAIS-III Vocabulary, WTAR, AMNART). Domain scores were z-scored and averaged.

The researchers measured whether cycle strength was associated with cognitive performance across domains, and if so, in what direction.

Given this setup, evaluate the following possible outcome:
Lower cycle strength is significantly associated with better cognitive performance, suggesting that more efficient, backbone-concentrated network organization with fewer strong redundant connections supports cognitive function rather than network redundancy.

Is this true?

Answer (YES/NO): YES